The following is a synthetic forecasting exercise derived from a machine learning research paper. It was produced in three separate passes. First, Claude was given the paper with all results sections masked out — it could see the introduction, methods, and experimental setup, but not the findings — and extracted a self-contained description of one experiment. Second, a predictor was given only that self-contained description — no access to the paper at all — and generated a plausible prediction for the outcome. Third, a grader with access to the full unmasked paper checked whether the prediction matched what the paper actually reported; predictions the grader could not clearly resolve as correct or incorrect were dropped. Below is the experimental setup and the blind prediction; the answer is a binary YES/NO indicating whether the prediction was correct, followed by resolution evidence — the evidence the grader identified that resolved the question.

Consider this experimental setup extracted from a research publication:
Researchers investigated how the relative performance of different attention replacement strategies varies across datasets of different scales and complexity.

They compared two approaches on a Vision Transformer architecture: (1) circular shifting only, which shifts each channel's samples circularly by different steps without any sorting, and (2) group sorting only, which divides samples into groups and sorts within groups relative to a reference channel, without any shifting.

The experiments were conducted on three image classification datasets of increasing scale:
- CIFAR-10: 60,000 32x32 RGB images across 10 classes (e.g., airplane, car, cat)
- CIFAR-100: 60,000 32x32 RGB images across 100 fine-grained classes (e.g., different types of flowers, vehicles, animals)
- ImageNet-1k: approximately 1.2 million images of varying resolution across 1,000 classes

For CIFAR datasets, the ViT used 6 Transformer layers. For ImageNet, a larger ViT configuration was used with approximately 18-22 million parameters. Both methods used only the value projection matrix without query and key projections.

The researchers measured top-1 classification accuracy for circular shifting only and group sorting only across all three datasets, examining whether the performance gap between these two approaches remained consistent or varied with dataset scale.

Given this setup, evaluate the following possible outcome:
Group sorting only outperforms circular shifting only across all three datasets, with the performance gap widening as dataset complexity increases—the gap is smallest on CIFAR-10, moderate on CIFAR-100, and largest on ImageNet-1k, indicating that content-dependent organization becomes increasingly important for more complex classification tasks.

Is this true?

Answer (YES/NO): NO